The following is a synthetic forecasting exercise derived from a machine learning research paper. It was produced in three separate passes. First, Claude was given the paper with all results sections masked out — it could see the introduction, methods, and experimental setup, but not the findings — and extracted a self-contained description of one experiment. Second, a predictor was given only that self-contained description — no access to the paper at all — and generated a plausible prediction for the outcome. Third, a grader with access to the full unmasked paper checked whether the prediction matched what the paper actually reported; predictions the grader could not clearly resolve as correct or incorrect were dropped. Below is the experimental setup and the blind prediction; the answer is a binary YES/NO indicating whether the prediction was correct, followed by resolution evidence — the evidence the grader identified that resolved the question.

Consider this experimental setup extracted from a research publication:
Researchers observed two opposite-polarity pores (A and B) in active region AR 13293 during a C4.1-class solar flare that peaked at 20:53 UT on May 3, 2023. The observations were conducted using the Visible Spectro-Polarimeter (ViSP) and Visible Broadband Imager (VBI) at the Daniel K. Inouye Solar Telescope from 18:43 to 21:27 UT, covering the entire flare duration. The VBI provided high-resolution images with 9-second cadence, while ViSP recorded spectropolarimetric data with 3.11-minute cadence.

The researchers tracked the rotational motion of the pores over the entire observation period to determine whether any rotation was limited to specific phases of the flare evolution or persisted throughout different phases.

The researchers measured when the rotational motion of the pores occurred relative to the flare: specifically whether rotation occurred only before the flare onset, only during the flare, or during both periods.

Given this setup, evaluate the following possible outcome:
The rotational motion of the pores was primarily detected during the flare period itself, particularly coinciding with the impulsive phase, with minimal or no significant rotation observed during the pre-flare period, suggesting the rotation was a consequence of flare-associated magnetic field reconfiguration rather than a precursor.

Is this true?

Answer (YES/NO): NO